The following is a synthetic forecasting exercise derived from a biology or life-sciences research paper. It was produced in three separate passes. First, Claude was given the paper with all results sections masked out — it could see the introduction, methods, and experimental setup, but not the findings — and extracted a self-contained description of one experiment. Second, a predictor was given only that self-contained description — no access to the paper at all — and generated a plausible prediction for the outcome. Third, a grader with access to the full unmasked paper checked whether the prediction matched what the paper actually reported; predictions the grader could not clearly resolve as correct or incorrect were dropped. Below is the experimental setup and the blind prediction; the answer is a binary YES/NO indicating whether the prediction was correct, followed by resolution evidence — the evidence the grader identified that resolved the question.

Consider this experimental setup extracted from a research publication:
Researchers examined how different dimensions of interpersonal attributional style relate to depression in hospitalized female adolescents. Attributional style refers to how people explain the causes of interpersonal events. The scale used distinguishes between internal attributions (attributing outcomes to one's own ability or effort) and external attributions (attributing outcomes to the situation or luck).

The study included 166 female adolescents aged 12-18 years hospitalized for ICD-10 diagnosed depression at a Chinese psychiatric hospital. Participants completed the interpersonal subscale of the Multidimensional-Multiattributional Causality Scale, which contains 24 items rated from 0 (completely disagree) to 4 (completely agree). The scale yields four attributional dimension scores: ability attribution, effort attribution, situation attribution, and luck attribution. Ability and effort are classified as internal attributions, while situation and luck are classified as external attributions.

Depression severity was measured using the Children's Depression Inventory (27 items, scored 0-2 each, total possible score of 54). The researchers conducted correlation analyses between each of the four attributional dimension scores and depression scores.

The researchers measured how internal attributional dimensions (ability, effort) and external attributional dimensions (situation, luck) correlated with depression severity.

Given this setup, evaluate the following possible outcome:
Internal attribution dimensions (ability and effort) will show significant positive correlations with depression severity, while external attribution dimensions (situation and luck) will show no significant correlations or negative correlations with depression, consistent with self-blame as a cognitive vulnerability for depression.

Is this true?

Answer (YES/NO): NO